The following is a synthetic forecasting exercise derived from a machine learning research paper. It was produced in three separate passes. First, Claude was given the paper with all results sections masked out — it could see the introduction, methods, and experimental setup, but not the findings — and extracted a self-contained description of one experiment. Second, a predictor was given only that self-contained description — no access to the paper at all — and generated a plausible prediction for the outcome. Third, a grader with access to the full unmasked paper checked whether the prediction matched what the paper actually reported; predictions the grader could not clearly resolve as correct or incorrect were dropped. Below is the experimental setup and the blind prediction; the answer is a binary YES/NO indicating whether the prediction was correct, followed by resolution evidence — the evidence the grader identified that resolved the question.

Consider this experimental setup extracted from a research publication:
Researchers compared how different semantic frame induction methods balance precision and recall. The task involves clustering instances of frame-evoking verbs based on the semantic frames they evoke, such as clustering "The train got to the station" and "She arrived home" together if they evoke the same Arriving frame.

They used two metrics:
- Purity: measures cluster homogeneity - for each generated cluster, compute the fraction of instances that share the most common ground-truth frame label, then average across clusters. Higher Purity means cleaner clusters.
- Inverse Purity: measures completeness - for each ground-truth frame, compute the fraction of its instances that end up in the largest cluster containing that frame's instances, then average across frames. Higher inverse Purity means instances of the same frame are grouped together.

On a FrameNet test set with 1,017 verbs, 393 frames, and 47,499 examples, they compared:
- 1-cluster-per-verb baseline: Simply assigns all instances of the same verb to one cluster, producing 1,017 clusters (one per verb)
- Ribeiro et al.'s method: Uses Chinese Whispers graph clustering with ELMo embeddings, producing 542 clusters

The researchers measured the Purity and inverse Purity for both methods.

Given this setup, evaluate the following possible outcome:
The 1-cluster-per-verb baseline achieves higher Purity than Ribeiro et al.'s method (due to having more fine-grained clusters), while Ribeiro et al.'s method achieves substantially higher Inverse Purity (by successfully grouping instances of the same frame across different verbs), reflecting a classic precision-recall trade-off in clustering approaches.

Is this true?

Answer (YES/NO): YES